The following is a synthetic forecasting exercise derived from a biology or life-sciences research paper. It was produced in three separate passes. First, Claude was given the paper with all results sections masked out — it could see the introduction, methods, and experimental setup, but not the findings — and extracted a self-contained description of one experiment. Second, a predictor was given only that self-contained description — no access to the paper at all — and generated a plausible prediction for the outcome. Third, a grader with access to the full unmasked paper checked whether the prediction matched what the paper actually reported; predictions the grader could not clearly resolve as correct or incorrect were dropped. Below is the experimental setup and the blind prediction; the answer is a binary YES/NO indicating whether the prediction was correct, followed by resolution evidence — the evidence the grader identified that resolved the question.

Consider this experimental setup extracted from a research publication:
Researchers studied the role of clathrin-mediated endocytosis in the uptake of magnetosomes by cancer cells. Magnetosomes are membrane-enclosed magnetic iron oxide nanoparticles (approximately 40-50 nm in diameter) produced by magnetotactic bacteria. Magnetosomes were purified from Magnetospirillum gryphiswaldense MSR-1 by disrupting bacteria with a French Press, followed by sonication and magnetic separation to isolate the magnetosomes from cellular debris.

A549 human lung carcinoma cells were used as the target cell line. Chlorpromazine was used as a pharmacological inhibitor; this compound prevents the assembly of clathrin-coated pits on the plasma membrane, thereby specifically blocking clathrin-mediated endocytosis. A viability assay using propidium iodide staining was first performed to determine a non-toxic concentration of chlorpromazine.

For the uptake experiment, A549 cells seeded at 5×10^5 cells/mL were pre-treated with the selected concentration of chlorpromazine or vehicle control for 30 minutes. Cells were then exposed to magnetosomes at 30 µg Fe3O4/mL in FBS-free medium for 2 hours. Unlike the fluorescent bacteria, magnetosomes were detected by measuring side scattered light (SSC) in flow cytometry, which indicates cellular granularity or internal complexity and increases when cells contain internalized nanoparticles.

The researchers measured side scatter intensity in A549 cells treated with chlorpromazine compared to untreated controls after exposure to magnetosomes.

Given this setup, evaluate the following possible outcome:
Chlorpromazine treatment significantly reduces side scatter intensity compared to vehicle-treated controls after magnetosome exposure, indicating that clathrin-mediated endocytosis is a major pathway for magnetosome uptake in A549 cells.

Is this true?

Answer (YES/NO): NO